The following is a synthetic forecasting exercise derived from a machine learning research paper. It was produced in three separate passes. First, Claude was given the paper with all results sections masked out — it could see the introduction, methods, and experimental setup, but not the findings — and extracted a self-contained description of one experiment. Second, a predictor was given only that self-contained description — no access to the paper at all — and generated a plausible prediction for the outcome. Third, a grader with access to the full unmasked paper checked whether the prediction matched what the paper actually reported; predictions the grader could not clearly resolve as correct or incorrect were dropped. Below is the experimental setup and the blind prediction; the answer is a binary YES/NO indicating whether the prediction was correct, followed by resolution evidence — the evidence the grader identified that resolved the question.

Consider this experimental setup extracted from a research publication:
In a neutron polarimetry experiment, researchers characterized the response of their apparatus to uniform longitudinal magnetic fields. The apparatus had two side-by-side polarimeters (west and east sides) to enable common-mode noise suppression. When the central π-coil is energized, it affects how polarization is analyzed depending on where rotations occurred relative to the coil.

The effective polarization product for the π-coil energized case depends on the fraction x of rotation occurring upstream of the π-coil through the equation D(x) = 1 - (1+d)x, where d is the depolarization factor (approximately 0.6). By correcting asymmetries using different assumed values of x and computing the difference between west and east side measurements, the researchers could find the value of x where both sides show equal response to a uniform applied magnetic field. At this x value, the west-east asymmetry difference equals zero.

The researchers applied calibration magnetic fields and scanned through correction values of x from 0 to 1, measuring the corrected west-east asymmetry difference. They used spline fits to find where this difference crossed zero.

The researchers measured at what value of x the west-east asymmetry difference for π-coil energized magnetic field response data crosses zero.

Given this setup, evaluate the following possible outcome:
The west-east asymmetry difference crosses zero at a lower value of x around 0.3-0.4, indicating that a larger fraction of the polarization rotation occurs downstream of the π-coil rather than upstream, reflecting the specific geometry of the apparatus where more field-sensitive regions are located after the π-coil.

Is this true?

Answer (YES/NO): NO